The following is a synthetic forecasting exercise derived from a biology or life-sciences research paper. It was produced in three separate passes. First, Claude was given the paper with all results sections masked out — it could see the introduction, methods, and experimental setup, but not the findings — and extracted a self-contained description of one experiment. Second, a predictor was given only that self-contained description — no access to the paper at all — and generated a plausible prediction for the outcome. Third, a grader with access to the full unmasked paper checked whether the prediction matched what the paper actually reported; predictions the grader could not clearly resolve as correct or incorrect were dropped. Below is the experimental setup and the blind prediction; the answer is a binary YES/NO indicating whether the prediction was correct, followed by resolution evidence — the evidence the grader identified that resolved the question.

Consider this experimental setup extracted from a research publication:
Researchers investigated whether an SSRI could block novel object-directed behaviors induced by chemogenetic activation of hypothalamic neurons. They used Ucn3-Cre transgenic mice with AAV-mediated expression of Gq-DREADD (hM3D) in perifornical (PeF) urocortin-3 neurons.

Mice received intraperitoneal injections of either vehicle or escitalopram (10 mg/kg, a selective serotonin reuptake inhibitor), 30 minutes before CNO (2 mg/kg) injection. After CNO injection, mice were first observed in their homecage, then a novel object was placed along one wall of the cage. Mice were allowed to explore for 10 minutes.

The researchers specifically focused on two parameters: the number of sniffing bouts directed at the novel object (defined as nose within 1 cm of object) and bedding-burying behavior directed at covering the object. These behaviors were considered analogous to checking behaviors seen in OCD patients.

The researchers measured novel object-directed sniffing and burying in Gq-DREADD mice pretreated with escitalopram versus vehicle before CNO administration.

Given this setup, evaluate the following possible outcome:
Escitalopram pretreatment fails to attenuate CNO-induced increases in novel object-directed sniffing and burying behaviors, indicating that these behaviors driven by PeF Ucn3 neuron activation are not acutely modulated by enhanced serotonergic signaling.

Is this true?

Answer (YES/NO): NO